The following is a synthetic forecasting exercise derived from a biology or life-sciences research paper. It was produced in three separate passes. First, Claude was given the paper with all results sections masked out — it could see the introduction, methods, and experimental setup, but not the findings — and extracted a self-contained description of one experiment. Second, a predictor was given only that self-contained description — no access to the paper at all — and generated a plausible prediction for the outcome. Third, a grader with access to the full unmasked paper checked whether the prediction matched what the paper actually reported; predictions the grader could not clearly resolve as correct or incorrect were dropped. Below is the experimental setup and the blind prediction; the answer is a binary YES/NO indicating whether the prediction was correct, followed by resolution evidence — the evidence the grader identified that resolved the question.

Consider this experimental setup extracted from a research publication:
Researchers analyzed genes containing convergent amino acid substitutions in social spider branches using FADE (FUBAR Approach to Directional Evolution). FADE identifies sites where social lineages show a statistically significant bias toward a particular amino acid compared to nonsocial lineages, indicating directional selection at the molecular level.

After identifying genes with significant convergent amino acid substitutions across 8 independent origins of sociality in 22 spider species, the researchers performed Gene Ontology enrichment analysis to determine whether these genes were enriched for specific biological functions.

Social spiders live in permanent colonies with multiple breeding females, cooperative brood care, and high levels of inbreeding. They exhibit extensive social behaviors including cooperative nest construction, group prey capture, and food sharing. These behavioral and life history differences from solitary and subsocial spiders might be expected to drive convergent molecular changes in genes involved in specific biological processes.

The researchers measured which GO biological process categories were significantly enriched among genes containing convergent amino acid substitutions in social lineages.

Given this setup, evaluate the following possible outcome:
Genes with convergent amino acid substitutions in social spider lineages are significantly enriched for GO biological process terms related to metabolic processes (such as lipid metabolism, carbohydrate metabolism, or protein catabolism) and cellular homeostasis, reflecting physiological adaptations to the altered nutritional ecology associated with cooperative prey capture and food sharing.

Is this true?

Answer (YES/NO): NO